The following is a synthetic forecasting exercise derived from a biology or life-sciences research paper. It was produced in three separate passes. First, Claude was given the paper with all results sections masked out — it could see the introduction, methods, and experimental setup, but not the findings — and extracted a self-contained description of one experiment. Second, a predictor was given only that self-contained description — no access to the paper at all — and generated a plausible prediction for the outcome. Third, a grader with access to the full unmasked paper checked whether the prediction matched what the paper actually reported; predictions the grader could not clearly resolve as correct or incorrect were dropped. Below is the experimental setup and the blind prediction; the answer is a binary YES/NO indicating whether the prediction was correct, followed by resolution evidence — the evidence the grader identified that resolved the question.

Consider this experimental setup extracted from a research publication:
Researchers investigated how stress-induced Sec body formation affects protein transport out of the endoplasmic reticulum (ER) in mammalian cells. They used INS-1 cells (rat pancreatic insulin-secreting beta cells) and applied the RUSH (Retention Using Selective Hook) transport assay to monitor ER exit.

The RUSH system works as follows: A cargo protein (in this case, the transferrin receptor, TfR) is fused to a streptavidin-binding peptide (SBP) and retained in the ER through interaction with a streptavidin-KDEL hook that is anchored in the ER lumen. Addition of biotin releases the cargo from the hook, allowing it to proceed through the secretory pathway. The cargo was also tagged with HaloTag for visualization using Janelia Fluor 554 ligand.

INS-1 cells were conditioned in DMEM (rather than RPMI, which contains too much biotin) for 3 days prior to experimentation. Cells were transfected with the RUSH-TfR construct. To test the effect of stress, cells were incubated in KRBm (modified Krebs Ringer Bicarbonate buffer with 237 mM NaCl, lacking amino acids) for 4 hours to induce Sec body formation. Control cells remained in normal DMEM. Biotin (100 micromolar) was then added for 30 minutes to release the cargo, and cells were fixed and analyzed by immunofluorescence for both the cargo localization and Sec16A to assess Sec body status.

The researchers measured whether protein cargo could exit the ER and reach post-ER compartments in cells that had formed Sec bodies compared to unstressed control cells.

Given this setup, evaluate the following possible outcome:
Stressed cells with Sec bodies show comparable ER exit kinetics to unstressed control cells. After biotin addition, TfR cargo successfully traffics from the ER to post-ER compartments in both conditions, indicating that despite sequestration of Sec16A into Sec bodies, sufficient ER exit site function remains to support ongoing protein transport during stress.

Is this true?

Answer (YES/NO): NO